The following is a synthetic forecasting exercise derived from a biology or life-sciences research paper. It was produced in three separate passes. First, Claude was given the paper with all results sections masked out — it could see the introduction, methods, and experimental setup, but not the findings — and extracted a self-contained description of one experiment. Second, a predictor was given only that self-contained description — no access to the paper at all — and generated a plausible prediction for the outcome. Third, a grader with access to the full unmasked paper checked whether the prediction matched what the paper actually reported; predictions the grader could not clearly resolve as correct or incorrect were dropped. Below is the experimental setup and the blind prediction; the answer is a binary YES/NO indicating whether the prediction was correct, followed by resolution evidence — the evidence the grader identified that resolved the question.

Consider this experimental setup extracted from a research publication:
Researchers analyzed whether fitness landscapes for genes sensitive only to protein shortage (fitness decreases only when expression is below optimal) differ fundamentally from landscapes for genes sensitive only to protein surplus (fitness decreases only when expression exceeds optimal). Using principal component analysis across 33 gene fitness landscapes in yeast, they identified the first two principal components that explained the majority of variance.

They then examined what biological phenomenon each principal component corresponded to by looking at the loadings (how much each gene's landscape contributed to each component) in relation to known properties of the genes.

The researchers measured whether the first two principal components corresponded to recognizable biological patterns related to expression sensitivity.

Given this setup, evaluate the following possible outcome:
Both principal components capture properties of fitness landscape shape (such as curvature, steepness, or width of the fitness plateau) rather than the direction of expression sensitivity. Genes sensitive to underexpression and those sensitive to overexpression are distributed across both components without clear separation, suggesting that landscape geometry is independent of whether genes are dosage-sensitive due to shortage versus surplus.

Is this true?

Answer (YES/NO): NO